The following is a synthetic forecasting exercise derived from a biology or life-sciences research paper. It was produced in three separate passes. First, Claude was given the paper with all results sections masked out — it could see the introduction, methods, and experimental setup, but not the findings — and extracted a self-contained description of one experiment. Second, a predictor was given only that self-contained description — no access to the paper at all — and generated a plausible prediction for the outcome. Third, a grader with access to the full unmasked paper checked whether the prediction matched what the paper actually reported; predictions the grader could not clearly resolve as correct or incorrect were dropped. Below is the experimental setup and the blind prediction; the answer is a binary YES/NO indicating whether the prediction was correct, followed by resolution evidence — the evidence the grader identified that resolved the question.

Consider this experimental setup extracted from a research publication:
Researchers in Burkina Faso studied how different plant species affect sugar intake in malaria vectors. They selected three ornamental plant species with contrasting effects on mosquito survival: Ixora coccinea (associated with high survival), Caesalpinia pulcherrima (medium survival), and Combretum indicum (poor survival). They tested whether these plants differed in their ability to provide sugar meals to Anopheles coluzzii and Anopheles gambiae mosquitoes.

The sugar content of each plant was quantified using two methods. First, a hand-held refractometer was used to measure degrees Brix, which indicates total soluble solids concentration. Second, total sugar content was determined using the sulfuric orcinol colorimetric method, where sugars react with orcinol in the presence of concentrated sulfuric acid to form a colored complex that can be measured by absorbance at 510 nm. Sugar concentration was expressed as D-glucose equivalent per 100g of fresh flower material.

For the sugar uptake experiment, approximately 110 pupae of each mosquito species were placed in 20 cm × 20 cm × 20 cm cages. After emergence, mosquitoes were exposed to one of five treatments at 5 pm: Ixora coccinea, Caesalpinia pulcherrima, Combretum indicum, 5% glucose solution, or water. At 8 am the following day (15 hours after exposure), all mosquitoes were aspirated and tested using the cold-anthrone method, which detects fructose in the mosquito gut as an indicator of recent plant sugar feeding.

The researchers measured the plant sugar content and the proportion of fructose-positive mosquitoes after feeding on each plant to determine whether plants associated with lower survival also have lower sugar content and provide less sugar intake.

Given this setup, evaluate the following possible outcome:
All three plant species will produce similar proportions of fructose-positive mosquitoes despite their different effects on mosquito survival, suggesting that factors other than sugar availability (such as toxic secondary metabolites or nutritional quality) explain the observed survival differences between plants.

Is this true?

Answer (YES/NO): NO